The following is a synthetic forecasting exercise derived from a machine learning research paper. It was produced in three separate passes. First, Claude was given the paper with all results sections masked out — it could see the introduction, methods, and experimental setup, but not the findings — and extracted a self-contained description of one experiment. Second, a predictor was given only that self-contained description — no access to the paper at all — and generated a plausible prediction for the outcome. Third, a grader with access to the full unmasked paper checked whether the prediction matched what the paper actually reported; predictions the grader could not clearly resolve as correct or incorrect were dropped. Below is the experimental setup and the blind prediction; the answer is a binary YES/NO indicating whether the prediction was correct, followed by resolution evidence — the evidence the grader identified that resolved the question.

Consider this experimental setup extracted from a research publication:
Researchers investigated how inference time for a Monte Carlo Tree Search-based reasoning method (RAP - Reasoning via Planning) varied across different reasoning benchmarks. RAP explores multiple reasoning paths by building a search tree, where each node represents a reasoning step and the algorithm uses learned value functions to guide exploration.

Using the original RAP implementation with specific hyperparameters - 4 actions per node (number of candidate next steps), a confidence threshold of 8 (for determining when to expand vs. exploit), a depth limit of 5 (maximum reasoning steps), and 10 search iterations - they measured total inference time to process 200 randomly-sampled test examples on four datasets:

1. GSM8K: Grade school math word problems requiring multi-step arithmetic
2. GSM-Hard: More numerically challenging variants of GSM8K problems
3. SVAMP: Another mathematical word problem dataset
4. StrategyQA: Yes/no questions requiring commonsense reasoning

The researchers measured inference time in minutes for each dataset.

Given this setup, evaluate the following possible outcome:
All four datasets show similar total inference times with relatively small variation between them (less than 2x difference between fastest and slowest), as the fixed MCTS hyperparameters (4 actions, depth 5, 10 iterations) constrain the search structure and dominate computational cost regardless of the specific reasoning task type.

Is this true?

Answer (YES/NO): YES